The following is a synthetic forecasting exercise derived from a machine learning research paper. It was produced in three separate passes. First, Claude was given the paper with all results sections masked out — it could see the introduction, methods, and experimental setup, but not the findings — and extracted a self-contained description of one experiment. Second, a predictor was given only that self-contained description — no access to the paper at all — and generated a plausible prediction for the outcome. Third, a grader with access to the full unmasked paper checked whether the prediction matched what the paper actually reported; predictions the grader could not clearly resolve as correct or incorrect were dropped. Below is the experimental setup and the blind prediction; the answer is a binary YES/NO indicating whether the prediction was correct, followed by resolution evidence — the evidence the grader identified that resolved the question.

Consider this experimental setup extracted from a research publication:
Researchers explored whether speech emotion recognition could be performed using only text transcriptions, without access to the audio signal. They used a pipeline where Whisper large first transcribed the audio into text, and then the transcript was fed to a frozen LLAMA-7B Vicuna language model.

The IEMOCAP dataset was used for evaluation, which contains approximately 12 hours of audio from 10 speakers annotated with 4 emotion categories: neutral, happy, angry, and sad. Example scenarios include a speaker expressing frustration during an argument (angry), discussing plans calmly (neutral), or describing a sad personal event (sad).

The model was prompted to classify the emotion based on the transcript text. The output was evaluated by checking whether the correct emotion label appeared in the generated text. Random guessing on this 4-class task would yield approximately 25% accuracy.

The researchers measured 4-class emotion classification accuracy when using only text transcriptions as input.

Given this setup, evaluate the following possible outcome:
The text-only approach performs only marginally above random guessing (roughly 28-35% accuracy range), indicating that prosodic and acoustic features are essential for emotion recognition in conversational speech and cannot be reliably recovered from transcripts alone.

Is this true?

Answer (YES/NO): NO